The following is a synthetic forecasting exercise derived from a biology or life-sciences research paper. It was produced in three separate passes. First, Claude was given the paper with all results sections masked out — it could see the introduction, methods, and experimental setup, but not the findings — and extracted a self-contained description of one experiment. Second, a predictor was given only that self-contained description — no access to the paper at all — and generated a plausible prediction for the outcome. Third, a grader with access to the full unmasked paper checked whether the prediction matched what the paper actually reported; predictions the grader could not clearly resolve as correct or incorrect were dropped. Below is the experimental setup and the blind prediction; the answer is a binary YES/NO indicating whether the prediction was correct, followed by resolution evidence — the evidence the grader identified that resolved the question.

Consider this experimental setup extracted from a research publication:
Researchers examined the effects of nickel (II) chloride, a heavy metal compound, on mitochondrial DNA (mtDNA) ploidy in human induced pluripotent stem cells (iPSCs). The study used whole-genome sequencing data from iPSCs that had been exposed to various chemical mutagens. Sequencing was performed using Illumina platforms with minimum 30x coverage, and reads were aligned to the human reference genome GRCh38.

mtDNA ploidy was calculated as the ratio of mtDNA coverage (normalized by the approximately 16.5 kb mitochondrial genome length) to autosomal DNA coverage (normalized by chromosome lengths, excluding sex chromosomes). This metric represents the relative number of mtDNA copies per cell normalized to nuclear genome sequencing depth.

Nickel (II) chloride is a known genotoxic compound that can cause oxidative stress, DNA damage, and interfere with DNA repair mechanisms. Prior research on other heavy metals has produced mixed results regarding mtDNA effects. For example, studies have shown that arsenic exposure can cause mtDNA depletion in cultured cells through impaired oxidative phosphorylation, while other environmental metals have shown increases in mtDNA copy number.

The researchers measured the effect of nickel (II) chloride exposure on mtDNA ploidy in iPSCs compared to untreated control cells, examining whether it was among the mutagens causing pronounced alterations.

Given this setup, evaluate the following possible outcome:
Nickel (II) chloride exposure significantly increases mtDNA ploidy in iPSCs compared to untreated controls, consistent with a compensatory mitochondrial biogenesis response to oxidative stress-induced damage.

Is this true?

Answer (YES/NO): YES